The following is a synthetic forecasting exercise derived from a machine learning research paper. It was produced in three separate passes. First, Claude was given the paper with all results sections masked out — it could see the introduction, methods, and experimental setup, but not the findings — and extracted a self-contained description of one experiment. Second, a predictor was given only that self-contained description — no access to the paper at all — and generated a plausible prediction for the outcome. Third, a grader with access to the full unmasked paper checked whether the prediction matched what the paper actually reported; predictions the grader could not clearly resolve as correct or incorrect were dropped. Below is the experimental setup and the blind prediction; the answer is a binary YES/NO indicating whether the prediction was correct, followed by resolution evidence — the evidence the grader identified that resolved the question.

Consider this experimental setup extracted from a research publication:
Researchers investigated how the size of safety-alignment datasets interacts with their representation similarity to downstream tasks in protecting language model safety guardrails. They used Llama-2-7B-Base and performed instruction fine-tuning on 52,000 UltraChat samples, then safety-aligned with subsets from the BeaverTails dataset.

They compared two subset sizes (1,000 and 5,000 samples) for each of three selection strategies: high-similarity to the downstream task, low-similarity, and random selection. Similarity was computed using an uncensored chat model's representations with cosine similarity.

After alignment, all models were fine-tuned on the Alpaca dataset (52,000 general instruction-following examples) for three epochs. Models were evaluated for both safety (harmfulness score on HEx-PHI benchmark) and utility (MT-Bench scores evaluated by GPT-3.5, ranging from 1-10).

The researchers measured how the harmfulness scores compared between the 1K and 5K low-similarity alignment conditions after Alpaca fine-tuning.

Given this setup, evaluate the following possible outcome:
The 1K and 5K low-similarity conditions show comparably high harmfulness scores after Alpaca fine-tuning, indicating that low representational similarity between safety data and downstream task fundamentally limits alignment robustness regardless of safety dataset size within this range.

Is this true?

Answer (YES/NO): NO